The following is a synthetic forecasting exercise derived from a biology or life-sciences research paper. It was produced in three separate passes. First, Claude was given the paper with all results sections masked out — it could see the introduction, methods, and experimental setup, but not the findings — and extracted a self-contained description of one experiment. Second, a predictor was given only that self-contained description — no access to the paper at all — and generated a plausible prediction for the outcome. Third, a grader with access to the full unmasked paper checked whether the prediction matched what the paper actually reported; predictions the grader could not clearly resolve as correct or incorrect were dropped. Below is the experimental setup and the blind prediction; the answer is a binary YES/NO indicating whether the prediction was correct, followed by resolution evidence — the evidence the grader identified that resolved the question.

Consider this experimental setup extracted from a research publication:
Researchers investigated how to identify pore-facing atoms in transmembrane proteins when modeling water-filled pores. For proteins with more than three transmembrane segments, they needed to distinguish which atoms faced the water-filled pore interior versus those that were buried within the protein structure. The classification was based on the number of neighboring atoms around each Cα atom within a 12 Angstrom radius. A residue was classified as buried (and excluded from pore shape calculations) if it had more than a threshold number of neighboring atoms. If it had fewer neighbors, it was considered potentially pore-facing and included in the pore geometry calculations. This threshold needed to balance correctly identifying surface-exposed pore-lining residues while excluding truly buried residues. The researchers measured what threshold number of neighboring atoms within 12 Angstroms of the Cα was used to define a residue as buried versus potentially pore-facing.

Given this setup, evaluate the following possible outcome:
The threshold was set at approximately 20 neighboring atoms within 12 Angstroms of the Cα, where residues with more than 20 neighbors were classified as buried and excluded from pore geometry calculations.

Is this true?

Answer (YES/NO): NO